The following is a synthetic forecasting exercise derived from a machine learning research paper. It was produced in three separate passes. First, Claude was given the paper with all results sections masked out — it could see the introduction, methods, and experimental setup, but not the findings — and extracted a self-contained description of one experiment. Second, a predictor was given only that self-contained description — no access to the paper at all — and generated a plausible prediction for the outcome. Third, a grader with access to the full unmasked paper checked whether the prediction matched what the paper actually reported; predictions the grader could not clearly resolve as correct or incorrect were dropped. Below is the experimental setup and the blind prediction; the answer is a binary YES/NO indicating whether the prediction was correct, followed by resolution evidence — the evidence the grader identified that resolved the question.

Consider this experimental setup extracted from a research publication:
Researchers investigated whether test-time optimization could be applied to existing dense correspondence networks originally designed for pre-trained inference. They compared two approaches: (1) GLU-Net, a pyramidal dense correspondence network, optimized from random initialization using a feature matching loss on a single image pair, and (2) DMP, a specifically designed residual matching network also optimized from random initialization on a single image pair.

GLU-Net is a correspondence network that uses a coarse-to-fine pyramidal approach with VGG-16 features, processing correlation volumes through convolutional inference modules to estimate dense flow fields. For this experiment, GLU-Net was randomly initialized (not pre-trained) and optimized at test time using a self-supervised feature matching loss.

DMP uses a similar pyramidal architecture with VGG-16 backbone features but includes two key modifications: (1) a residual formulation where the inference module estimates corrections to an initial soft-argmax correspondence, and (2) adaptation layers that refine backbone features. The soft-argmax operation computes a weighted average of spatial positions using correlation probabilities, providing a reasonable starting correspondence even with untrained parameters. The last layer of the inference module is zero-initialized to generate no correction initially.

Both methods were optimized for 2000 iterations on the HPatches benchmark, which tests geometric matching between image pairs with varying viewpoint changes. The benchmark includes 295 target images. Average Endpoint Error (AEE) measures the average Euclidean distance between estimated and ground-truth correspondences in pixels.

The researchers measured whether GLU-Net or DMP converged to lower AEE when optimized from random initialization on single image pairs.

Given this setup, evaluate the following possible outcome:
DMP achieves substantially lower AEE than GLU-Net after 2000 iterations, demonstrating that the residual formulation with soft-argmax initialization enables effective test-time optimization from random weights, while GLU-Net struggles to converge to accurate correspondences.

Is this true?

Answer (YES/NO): YES